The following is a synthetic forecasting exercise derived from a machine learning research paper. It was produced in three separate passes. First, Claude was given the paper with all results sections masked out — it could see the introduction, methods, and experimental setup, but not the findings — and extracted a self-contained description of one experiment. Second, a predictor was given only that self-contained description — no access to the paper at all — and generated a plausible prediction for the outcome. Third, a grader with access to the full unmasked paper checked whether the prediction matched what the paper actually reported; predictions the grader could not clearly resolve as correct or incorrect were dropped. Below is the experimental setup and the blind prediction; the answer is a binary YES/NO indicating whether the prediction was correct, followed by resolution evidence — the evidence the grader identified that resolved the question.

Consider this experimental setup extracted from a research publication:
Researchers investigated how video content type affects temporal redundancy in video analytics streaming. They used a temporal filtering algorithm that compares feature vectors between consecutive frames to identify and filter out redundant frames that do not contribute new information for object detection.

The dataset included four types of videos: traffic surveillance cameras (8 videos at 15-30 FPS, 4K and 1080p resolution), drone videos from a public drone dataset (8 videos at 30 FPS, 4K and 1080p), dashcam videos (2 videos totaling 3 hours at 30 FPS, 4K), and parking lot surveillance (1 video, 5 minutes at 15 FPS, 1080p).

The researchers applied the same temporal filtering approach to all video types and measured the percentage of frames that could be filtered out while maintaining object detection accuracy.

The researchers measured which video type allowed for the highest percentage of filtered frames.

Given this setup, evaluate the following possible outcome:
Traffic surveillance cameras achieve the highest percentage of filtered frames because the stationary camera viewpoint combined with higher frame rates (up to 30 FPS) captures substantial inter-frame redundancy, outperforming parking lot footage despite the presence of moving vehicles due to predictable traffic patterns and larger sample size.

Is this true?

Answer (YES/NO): NO